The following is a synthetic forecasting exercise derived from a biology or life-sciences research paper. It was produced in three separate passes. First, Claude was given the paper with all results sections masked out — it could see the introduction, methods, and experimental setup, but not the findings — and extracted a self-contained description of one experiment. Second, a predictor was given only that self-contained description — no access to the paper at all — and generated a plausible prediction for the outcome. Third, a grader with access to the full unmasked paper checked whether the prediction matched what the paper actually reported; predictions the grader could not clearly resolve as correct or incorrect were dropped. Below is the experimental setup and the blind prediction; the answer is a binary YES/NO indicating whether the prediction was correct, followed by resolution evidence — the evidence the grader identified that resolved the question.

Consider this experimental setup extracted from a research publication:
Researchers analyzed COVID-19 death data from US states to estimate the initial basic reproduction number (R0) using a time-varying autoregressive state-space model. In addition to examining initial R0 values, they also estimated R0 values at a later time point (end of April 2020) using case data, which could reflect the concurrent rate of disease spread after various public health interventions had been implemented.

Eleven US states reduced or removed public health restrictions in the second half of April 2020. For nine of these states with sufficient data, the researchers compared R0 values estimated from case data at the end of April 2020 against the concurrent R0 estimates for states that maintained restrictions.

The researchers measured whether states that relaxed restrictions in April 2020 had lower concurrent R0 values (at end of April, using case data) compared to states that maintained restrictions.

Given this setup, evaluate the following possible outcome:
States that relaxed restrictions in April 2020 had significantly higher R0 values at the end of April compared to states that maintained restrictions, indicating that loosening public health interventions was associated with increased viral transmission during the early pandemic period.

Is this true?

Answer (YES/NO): NO